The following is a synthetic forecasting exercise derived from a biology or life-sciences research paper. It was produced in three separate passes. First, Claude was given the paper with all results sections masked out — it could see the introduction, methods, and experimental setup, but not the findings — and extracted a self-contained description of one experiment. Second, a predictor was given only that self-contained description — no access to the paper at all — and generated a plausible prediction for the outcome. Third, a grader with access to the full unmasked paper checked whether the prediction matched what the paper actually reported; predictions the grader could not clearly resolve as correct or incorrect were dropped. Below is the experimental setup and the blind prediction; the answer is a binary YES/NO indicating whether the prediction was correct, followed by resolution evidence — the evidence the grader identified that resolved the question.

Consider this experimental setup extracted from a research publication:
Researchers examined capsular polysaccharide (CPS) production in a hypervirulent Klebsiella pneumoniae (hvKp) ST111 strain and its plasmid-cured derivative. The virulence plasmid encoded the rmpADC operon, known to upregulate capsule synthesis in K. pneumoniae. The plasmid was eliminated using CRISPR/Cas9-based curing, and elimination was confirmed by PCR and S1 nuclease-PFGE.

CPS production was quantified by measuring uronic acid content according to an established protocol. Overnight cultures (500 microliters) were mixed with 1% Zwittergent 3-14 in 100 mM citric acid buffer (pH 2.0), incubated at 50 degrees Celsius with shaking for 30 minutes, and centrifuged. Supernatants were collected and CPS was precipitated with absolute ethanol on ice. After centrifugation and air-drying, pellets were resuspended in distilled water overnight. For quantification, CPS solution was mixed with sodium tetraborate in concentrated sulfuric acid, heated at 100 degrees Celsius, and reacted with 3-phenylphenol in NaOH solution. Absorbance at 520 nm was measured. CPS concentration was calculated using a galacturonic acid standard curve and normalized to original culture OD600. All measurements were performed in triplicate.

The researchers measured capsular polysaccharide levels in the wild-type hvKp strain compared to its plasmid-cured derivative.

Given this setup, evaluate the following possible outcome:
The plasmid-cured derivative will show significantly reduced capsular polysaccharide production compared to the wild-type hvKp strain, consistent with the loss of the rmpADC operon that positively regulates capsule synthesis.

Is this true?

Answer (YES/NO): YES